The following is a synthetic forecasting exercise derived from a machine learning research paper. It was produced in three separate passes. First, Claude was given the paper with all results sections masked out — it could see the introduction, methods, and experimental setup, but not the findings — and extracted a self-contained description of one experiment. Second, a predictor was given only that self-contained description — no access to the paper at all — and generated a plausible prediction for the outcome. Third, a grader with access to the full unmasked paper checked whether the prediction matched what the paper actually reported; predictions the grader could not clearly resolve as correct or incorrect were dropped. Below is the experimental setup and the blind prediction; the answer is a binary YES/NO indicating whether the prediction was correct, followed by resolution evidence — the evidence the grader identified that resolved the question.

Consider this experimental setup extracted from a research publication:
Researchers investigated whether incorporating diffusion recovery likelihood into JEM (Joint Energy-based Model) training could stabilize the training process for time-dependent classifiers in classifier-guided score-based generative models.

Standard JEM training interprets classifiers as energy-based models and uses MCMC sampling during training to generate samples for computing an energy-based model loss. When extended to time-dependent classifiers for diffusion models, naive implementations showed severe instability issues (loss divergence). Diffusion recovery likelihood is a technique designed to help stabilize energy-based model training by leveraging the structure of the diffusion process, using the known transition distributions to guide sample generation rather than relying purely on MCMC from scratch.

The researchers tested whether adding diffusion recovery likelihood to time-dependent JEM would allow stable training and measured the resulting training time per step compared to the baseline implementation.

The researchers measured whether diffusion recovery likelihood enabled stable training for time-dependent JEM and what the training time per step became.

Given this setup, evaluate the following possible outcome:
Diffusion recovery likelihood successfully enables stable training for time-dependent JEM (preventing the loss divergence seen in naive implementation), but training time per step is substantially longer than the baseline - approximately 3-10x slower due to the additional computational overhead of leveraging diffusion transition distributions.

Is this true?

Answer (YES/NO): NO